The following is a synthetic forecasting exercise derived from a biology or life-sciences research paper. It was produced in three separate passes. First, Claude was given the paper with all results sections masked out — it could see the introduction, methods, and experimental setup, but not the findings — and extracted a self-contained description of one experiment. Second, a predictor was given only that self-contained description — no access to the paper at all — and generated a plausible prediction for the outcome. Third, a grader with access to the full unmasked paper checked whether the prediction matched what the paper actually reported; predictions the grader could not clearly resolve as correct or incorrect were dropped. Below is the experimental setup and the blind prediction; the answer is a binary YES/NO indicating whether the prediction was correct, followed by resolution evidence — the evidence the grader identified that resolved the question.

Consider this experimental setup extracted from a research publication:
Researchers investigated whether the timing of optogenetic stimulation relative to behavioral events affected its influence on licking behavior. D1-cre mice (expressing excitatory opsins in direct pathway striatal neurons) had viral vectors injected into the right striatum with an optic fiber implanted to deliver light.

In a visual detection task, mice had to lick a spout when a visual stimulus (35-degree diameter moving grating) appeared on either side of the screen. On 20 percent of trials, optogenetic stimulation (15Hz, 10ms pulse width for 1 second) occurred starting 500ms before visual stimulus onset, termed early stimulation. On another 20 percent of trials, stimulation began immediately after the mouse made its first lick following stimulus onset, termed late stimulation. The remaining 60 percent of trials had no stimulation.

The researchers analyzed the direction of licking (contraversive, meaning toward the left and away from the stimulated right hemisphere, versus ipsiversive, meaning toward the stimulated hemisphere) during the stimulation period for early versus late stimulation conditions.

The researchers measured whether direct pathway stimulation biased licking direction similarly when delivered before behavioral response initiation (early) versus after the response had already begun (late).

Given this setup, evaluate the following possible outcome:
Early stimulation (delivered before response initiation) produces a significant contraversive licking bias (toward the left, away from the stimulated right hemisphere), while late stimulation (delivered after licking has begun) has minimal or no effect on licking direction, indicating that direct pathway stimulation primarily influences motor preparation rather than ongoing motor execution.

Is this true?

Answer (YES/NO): NO